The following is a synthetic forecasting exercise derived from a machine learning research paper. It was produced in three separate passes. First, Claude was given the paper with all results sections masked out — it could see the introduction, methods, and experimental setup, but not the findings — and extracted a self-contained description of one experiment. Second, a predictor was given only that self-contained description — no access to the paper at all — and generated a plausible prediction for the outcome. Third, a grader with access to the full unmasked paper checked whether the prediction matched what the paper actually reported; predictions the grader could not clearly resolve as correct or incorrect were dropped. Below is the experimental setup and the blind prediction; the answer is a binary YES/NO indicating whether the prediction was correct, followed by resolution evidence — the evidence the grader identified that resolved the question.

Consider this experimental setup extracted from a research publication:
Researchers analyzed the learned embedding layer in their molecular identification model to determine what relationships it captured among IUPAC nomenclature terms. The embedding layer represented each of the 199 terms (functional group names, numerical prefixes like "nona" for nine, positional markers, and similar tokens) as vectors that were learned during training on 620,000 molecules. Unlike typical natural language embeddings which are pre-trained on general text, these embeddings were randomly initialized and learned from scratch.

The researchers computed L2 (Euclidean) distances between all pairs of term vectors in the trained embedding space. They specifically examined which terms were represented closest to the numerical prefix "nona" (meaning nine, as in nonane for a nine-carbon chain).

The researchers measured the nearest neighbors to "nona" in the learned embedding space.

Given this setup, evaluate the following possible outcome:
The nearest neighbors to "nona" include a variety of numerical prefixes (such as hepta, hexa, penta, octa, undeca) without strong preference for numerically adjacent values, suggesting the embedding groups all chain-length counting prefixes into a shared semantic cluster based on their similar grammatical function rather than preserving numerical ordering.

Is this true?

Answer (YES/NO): NO